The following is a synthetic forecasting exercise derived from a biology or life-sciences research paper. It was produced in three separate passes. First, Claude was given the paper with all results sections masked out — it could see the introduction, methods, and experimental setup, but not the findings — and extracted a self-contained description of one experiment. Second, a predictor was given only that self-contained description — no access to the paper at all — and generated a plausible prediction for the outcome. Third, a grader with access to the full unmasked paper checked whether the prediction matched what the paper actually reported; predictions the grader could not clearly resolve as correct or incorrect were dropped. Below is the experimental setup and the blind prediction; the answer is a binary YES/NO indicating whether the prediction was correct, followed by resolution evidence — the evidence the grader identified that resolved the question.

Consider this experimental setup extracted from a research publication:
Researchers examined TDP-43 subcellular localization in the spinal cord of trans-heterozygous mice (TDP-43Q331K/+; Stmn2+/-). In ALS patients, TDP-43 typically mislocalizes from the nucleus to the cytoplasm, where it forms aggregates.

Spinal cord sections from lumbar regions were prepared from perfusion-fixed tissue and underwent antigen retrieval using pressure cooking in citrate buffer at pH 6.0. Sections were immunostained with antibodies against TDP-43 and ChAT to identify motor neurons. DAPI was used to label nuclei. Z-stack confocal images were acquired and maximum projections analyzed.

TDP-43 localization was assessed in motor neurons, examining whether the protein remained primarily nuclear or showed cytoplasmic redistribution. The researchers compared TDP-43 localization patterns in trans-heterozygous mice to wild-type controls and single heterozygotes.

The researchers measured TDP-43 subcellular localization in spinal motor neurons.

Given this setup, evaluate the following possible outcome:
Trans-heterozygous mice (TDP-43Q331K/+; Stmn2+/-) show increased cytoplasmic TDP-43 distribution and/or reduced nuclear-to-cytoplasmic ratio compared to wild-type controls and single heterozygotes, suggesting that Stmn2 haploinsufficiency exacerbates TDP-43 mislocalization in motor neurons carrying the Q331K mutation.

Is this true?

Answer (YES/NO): NO